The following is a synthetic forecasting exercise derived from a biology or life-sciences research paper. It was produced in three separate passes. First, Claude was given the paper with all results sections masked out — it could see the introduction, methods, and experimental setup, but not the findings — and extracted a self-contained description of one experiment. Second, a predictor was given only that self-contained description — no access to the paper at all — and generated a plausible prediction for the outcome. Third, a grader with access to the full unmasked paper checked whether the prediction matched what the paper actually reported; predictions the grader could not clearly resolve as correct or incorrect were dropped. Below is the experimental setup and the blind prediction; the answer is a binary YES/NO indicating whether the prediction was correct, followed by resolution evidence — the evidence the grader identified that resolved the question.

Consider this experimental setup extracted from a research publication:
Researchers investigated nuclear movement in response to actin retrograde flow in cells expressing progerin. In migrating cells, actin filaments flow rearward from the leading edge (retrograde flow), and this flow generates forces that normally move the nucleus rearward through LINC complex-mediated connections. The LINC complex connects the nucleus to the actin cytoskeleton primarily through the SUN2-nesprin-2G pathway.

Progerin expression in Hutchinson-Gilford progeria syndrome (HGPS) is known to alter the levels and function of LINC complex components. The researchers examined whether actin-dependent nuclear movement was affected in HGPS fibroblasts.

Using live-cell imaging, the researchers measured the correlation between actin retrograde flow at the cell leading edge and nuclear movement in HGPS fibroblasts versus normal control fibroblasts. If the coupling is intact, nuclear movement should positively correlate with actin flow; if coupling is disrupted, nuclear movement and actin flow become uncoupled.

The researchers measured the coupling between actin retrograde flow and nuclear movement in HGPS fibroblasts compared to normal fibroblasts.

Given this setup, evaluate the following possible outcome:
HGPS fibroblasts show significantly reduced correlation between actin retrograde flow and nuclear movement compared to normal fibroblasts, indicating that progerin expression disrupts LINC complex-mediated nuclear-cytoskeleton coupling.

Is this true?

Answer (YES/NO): YES